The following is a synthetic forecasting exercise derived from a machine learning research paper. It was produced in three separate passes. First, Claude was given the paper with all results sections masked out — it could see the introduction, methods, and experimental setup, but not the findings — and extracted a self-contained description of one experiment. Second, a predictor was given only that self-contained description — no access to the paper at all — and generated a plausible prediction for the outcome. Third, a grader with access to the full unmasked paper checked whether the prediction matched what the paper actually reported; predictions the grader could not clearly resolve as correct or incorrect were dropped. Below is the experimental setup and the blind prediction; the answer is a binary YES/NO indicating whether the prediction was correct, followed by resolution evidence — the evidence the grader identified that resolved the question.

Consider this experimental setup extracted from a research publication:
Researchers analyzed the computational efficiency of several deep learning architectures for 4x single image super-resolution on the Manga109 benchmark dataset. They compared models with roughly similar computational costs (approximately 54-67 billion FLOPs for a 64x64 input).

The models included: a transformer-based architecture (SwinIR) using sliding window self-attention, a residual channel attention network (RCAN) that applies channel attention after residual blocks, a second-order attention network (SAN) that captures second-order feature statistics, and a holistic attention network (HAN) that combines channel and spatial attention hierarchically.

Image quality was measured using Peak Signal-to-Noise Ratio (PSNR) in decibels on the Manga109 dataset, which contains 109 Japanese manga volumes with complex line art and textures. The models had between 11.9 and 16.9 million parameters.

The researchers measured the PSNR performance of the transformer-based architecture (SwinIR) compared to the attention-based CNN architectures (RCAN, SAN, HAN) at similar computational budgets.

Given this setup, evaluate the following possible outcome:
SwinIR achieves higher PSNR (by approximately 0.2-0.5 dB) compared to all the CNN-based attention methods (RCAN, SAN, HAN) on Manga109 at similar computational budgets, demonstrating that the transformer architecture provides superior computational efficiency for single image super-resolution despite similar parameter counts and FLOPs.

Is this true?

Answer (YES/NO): NO